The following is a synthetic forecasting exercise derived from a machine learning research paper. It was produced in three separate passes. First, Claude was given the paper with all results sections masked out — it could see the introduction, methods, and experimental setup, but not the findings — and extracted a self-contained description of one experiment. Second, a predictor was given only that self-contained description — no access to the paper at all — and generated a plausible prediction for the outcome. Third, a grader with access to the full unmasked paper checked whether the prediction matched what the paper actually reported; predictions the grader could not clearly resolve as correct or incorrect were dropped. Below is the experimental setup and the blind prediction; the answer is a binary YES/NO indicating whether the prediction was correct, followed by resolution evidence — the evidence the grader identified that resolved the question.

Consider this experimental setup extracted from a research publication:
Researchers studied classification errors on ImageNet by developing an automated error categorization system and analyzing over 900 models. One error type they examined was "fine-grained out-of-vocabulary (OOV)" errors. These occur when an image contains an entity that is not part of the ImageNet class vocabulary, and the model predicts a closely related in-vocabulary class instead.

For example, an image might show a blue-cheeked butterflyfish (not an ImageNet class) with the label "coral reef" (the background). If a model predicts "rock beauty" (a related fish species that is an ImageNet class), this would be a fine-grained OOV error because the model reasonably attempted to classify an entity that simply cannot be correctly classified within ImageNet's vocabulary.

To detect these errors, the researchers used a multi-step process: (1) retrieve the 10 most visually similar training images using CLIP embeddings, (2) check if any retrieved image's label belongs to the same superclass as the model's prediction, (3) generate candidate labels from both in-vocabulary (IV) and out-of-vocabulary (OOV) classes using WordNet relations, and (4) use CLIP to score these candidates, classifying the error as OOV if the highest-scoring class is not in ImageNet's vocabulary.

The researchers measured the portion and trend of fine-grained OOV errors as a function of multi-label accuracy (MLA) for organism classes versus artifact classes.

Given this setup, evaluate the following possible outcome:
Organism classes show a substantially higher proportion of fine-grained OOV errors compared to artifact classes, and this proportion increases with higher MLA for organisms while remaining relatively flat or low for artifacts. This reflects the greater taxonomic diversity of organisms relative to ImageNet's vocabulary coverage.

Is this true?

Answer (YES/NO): NO